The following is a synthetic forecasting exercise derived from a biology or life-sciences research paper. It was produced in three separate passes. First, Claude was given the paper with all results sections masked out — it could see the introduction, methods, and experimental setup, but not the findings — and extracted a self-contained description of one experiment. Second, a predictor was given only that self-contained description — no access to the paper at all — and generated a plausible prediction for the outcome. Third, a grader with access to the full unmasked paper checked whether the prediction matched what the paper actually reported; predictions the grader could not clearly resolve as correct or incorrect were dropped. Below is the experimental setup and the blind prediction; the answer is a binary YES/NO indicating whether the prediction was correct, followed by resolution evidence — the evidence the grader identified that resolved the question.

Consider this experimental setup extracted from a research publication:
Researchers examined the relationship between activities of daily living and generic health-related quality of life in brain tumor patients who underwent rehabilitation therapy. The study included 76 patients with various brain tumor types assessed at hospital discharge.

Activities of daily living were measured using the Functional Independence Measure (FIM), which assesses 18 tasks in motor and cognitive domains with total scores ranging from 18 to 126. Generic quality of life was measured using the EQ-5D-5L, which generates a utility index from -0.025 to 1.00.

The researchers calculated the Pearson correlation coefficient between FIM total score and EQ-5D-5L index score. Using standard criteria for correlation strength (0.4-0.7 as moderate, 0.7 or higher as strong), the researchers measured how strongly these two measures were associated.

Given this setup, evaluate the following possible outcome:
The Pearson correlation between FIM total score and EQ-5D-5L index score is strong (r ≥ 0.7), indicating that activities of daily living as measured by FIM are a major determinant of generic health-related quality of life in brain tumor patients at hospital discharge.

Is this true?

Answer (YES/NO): NO